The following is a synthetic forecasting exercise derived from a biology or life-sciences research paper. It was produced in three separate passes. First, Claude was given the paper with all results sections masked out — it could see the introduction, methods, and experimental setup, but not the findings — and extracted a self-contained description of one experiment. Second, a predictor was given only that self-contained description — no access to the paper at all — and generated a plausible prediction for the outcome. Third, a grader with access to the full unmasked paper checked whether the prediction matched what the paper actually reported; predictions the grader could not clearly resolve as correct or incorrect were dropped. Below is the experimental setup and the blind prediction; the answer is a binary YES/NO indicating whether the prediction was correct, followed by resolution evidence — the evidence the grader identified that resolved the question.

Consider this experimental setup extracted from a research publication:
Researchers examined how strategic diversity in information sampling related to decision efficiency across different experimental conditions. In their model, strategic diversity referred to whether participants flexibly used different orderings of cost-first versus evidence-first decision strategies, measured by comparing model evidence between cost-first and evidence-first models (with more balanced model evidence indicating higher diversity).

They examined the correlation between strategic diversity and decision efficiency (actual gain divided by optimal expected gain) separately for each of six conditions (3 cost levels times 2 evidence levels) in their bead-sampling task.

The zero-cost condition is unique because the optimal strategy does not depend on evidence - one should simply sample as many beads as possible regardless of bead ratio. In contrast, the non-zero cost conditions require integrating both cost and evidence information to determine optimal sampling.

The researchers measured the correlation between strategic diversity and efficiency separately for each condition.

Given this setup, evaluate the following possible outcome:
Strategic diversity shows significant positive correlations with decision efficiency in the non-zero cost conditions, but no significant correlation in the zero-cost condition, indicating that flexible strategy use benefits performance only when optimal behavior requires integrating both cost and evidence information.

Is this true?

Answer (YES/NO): NO